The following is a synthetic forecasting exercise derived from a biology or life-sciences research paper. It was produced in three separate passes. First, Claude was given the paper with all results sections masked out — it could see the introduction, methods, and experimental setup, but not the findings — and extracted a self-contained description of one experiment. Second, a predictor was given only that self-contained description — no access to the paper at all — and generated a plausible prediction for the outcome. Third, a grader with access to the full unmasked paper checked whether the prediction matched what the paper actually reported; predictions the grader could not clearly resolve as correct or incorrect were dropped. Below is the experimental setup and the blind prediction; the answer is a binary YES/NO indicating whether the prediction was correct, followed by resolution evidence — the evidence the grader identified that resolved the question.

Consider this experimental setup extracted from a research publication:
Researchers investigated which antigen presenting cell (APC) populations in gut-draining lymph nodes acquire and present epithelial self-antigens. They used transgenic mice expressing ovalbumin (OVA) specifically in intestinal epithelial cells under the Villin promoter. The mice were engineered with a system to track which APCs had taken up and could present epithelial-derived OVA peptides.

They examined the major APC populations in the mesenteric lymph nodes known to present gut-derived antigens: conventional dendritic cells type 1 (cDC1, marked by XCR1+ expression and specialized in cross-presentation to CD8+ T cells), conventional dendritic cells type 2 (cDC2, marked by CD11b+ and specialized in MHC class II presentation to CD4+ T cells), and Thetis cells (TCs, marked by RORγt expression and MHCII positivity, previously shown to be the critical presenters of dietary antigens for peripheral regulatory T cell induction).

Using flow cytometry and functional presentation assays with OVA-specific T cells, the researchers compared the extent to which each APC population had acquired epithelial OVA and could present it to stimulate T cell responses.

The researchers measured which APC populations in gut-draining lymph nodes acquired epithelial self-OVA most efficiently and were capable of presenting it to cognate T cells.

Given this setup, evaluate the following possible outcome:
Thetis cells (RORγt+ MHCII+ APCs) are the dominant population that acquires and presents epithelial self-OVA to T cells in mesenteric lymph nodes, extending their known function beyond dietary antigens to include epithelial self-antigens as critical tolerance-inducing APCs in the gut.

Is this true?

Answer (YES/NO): NO